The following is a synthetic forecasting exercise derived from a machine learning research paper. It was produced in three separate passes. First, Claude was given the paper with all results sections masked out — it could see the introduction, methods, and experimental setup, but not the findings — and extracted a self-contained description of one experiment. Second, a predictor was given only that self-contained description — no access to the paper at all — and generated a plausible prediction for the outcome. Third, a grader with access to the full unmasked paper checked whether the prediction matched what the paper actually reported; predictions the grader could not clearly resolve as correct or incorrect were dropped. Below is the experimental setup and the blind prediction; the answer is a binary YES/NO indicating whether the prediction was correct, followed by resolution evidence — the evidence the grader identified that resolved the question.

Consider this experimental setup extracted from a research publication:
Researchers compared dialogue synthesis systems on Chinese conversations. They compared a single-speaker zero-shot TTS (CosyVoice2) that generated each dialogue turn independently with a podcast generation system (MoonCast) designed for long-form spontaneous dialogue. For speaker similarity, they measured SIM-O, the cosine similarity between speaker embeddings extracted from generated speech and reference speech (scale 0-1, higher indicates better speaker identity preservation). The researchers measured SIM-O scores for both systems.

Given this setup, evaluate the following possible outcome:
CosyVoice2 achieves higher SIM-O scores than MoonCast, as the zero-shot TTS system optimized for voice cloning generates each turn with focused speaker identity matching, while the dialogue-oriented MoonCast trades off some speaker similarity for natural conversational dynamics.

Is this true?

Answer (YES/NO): YES